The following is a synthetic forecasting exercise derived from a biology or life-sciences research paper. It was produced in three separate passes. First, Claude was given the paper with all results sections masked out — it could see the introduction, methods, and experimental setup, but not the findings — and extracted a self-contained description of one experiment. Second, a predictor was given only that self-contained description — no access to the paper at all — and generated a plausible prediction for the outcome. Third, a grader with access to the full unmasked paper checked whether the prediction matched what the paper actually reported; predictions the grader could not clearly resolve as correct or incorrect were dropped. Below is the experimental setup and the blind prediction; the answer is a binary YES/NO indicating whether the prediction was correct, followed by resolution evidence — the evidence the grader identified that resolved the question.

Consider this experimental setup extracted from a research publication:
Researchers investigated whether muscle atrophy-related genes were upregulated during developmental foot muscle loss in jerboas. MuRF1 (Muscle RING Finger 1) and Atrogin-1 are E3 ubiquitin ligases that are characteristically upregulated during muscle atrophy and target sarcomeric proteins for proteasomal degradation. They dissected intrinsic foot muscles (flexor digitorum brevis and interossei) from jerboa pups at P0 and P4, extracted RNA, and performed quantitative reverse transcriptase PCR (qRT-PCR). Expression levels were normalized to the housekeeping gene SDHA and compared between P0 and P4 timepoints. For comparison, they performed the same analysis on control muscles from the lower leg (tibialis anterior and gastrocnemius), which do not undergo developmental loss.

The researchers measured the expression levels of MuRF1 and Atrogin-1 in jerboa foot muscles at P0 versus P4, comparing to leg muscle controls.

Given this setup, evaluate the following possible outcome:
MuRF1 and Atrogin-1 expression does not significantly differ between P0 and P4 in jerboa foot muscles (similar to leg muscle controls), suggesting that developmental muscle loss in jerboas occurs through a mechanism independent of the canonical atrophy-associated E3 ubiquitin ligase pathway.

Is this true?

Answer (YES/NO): NO